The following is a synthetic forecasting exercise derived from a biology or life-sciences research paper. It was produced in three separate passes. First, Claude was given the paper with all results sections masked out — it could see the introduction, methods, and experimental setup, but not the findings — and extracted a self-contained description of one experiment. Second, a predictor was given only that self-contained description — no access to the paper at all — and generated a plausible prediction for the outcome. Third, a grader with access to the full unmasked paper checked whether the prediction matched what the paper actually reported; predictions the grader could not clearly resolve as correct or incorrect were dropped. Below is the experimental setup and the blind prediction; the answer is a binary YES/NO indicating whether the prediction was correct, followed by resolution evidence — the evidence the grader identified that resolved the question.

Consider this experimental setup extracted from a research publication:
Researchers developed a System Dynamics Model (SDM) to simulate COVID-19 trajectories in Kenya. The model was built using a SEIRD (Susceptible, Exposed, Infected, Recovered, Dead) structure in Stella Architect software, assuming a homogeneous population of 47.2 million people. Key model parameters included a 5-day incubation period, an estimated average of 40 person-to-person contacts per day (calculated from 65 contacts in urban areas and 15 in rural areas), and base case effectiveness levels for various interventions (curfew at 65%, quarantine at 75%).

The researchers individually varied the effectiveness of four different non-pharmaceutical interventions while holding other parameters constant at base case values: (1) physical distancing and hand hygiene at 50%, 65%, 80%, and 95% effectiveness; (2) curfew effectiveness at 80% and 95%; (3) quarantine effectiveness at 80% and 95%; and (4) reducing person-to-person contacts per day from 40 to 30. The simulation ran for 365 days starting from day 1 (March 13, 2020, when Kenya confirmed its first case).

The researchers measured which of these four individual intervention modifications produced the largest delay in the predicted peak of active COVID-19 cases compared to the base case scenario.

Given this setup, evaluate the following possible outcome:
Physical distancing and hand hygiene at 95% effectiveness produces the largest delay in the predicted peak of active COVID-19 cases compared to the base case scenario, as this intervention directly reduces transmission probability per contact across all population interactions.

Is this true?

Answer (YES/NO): NO